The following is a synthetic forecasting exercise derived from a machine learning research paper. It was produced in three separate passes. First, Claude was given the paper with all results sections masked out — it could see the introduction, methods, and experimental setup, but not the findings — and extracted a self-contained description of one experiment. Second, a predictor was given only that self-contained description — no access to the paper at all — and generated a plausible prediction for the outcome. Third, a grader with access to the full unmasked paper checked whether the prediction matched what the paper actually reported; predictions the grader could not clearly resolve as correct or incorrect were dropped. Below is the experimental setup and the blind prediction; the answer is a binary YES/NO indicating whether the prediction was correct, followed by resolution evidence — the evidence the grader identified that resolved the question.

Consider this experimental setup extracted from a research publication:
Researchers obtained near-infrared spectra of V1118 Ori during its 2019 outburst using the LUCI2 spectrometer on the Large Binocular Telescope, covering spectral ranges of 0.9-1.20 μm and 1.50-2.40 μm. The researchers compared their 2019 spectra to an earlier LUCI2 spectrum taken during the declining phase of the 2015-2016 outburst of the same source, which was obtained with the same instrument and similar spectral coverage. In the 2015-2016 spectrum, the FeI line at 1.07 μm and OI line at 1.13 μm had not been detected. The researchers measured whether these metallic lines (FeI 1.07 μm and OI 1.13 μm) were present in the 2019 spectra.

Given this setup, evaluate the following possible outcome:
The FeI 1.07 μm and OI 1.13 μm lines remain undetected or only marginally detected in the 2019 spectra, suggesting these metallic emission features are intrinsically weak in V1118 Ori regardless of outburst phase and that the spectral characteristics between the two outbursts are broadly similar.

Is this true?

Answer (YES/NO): NO